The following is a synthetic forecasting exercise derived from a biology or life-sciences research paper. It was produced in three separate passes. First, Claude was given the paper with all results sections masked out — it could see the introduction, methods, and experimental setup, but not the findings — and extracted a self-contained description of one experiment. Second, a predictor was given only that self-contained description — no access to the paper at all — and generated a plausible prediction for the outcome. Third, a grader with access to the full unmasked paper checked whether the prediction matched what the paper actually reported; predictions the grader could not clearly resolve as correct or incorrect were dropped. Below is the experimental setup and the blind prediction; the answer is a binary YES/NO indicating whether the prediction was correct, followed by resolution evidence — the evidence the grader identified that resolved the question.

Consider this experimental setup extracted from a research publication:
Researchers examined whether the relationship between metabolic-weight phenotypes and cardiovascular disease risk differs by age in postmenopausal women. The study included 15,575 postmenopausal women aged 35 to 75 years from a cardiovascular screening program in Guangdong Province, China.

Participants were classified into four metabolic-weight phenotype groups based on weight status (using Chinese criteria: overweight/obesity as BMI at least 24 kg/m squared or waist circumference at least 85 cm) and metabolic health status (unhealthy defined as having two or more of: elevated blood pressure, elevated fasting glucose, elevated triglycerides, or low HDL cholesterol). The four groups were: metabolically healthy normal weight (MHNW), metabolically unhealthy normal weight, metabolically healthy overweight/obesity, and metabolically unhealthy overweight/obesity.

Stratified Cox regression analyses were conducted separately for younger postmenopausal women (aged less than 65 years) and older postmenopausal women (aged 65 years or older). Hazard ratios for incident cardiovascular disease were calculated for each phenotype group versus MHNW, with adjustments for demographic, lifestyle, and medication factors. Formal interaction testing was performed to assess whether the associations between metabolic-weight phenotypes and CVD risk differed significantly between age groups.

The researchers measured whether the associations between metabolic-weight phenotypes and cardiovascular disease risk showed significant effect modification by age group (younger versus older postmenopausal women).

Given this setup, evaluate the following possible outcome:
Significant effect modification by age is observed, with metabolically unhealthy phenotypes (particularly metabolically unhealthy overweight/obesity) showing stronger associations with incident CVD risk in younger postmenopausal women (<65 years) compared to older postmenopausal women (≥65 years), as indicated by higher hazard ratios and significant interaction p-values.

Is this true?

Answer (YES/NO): NO